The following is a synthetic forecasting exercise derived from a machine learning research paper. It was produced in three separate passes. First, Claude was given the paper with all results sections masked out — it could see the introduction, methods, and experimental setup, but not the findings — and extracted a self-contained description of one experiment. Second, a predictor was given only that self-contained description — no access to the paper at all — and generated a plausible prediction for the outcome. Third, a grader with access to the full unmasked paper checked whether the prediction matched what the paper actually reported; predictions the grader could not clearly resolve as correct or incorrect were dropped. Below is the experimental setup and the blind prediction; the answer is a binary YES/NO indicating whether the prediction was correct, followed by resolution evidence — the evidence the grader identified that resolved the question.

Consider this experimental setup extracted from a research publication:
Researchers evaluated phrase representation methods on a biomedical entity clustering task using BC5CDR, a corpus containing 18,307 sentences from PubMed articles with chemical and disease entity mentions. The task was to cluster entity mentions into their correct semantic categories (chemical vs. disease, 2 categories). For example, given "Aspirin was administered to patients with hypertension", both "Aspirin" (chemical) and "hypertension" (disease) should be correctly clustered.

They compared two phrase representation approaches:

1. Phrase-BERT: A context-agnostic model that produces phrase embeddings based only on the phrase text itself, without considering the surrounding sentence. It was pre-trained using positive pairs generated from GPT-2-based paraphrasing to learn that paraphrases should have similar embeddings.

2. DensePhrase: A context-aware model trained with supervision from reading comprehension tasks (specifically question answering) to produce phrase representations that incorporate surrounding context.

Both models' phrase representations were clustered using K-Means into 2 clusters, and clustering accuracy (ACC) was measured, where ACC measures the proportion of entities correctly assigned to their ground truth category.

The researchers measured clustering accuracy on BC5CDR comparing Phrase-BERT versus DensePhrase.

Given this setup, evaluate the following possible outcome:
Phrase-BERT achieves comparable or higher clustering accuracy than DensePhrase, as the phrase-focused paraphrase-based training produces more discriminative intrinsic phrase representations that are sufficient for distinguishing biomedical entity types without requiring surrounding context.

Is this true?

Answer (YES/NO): NO